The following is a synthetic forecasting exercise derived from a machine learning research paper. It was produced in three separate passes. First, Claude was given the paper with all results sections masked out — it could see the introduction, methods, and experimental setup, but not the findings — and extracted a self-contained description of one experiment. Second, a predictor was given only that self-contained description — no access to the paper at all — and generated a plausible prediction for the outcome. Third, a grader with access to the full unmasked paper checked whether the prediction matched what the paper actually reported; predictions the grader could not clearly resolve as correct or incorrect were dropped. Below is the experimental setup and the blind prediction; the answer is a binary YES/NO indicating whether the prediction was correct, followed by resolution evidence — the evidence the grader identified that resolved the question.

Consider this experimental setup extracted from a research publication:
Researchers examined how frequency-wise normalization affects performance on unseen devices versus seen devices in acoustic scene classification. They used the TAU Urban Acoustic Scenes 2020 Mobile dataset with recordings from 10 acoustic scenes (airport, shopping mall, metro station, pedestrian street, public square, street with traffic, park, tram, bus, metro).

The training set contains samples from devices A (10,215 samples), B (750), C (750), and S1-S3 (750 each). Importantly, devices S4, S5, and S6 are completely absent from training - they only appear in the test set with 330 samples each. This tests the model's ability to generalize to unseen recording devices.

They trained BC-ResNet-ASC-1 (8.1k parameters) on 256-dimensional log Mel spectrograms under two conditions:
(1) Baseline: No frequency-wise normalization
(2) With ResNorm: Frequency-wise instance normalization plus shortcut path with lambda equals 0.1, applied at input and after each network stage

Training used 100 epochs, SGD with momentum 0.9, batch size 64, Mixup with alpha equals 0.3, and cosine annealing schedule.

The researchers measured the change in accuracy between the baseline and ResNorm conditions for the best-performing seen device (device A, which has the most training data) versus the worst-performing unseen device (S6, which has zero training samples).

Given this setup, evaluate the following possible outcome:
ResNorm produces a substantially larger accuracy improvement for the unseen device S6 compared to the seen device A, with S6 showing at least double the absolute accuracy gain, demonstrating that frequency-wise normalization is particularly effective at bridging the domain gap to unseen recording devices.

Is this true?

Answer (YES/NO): YES